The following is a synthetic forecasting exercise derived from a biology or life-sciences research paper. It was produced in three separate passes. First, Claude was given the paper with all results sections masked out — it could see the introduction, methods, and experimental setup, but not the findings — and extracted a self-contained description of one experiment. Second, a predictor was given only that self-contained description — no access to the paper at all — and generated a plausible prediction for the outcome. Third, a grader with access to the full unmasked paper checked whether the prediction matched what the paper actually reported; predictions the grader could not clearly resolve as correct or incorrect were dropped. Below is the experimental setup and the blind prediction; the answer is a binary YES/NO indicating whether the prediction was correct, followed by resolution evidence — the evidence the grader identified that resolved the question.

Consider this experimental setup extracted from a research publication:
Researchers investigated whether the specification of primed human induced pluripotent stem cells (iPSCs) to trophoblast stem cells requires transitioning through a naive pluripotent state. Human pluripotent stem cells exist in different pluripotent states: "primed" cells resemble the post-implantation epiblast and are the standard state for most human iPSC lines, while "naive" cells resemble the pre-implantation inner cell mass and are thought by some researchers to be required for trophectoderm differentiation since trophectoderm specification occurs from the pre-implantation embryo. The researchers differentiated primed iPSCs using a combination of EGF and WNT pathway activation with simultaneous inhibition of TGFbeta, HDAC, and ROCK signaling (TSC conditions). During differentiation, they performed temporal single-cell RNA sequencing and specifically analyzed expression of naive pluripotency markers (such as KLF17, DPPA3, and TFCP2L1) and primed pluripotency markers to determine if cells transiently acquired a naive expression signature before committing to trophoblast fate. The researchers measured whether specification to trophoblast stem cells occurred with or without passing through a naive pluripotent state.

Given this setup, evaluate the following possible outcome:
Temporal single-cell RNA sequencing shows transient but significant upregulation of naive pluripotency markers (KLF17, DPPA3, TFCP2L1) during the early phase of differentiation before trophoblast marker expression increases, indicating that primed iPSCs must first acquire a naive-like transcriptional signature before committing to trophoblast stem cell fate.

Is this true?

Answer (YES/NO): NO